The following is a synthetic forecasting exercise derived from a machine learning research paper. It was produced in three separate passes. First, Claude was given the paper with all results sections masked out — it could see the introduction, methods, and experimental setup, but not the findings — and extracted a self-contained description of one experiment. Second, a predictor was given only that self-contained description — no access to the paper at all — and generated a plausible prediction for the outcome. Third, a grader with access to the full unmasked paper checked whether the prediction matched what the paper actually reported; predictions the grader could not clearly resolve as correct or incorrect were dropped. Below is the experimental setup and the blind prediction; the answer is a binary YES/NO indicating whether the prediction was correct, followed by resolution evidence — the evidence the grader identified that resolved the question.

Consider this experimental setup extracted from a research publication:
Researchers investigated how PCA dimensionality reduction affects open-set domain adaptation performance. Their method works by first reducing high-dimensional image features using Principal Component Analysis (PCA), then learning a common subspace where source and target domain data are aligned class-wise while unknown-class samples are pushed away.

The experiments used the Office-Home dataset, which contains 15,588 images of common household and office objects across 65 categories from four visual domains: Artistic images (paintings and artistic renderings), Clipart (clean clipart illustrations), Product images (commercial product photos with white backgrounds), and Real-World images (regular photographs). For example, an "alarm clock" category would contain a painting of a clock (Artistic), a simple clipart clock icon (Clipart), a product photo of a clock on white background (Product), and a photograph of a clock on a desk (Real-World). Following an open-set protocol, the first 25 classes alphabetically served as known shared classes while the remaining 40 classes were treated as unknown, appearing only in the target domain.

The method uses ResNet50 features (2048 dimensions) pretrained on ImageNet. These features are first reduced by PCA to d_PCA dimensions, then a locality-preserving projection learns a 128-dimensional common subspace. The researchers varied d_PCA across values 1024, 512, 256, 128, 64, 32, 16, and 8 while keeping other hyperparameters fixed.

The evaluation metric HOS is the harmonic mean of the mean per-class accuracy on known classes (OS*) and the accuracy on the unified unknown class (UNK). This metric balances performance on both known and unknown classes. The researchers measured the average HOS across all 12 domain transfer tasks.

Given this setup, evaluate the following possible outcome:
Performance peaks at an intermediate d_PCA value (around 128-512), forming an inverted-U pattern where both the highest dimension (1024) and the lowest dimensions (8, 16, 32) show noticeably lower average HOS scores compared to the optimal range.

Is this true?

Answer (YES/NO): NO